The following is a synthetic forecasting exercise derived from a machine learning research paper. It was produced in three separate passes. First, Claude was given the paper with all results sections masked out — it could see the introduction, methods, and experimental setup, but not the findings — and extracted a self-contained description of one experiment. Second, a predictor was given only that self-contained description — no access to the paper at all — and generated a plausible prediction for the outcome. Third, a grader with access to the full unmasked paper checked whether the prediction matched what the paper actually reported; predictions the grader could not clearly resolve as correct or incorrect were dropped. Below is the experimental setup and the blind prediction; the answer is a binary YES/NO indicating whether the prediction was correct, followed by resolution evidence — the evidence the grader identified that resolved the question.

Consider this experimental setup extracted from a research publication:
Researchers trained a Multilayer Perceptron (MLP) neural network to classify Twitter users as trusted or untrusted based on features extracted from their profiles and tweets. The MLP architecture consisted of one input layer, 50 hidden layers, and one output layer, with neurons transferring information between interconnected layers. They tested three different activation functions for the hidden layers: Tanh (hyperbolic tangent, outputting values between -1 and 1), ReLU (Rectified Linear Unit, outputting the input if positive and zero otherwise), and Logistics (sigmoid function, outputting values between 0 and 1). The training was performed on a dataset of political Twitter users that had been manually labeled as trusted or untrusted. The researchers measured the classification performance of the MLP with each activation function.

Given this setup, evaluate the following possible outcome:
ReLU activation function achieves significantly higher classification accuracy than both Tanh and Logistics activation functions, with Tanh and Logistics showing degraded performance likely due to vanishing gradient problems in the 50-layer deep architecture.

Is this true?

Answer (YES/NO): NO